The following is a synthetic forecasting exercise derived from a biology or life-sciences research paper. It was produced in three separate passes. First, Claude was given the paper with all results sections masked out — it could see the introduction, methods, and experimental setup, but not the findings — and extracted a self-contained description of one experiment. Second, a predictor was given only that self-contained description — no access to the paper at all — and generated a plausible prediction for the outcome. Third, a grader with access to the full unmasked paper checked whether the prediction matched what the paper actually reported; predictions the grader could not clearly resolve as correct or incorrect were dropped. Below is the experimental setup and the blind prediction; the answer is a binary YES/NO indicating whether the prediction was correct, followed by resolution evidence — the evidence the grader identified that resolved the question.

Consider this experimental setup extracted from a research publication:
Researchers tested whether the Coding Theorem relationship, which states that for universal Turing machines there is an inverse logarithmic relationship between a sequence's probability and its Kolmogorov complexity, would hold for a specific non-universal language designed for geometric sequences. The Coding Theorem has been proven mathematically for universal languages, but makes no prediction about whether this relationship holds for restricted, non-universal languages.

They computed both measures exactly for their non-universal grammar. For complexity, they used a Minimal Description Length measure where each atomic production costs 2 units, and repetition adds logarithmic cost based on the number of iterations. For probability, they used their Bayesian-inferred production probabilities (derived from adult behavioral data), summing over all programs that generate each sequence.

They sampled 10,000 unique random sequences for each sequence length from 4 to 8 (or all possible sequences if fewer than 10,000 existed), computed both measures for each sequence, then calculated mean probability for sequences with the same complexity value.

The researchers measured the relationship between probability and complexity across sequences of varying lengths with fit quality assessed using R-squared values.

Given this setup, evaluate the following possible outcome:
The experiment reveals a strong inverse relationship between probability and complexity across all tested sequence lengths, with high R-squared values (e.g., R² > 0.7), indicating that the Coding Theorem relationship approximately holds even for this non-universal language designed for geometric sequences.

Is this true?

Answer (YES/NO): YES